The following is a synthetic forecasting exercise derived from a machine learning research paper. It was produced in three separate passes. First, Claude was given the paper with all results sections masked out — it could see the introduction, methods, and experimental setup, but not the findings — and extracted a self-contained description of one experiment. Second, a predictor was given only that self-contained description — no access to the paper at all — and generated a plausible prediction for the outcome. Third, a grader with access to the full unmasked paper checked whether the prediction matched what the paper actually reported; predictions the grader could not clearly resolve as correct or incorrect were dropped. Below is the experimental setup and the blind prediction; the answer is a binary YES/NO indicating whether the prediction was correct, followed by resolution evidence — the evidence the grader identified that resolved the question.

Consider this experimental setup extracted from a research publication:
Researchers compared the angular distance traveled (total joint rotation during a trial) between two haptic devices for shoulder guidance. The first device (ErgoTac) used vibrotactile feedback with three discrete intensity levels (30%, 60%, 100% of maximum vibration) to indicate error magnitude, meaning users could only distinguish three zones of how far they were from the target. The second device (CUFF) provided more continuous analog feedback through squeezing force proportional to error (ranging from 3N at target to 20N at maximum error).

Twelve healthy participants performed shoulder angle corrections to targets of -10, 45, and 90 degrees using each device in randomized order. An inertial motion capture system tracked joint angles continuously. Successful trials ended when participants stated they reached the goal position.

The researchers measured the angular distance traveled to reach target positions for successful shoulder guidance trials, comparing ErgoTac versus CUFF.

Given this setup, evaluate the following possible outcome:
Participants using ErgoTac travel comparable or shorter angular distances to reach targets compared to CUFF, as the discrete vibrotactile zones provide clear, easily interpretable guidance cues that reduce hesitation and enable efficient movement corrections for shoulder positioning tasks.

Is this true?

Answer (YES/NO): YES